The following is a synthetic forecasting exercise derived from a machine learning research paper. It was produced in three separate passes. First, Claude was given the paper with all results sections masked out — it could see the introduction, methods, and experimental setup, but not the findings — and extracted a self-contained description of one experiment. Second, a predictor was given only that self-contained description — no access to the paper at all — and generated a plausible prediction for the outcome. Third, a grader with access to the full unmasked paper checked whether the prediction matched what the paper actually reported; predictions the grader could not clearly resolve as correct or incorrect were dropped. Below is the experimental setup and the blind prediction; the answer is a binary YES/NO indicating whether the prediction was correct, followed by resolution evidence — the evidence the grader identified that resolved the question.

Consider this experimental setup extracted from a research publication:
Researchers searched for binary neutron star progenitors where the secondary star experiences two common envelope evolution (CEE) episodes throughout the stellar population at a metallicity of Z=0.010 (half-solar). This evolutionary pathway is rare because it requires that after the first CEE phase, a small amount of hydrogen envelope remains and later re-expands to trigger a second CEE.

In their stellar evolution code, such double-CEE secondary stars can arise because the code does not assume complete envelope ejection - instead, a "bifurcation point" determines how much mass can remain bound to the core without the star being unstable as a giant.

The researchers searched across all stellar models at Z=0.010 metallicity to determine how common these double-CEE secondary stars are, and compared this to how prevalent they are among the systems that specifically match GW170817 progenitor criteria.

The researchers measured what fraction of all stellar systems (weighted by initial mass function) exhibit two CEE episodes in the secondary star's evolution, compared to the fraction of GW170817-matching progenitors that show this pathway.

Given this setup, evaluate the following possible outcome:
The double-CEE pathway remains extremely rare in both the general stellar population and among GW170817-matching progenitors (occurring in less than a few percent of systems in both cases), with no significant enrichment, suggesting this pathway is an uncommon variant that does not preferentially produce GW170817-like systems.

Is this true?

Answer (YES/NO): NO